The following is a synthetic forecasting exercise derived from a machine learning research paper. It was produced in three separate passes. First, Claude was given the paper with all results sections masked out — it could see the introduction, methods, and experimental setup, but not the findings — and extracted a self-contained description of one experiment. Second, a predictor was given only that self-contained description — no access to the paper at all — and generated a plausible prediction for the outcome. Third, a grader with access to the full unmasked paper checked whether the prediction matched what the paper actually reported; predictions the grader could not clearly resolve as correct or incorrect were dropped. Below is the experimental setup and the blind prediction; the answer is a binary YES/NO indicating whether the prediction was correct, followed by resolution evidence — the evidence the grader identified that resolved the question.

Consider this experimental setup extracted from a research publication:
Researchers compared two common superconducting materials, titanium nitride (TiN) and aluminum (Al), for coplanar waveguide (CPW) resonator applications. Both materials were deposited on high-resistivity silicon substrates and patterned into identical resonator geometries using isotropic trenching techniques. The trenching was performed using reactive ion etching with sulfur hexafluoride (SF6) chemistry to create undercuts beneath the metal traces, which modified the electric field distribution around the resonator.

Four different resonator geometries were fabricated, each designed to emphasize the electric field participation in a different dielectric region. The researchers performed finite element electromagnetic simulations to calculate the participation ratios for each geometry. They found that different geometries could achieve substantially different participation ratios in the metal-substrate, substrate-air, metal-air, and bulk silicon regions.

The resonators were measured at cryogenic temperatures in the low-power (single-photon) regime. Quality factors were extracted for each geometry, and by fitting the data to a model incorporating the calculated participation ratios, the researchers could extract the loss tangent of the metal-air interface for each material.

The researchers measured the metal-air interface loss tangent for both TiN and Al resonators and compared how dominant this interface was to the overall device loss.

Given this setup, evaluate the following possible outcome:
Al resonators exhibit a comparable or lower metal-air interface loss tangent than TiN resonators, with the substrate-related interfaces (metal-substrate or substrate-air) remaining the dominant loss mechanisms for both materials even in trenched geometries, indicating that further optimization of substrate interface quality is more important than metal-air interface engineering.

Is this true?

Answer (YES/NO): NO